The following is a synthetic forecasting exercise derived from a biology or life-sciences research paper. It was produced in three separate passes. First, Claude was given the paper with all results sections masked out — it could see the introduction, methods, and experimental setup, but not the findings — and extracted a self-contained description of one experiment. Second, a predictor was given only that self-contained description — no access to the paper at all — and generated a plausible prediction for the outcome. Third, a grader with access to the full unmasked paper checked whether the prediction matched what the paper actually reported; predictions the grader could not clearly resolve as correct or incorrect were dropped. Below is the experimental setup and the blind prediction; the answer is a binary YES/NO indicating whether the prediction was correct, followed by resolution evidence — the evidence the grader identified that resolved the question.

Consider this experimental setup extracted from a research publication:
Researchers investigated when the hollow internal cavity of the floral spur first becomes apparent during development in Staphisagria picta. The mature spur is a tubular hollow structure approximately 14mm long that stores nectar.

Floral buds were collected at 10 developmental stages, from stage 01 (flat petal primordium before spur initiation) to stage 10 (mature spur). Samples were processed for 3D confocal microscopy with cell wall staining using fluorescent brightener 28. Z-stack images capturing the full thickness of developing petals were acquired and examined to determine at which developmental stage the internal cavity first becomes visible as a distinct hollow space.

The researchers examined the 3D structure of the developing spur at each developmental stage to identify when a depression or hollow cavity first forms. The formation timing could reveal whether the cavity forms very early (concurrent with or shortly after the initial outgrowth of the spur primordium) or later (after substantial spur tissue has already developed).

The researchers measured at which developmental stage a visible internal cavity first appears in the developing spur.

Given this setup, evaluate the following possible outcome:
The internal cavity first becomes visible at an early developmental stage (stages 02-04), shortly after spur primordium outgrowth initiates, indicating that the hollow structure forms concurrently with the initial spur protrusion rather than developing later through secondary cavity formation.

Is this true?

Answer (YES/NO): YES